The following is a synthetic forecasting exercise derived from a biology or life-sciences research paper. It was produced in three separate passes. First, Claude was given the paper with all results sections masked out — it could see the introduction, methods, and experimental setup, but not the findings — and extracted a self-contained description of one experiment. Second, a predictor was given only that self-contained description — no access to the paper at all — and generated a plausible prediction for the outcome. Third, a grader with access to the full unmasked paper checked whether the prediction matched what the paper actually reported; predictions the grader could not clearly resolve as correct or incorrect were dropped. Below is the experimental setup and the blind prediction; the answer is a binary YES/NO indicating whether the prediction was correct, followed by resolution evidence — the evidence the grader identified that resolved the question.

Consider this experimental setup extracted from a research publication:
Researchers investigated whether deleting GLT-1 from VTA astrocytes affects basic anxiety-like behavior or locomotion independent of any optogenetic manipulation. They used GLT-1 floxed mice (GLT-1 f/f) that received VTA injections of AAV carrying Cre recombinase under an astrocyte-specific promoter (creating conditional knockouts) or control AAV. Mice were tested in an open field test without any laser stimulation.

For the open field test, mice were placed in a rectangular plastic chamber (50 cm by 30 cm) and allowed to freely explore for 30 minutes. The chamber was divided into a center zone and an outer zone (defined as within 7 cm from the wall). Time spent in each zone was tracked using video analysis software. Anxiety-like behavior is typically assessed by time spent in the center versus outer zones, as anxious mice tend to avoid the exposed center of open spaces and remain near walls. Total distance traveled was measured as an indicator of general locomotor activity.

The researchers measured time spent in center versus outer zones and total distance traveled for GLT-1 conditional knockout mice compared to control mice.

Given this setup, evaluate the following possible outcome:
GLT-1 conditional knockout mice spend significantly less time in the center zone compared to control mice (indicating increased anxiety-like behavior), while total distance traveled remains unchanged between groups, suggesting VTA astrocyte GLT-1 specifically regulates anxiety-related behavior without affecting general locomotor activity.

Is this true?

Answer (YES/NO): NO